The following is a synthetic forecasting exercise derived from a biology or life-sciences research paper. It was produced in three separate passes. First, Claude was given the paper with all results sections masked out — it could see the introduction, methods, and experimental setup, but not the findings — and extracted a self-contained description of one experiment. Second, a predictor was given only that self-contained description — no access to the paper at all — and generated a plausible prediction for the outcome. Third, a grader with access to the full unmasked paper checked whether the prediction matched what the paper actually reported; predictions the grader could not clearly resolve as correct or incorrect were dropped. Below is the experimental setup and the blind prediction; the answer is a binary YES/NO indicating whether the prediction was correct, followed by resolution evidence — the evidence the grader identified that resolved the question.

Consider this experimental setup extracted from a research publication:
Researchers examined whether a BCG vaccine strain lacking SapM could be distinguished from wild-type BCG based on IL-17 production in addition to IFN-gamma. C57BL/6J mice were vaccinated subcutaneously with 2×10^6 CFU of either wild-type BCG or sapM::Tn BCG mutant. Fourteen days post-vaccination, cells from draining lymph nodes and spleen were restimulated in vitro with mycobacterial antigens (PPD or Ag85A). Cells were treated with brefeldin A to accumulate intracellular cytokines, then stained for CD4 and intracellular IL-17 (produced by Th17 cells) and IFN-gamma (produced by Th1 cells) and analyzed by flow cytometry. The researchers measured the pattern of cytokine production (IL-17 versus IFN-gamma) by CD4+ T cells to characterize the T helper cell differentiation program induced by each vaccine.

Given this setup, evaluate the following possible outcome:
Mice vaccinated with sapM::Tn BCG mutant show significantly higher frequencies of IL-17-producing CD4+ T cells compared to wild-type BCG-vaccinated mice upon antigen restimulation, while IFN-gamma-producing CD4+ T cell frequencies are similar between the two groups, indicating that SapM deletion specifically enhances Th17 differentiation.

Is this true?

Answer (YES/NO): NO